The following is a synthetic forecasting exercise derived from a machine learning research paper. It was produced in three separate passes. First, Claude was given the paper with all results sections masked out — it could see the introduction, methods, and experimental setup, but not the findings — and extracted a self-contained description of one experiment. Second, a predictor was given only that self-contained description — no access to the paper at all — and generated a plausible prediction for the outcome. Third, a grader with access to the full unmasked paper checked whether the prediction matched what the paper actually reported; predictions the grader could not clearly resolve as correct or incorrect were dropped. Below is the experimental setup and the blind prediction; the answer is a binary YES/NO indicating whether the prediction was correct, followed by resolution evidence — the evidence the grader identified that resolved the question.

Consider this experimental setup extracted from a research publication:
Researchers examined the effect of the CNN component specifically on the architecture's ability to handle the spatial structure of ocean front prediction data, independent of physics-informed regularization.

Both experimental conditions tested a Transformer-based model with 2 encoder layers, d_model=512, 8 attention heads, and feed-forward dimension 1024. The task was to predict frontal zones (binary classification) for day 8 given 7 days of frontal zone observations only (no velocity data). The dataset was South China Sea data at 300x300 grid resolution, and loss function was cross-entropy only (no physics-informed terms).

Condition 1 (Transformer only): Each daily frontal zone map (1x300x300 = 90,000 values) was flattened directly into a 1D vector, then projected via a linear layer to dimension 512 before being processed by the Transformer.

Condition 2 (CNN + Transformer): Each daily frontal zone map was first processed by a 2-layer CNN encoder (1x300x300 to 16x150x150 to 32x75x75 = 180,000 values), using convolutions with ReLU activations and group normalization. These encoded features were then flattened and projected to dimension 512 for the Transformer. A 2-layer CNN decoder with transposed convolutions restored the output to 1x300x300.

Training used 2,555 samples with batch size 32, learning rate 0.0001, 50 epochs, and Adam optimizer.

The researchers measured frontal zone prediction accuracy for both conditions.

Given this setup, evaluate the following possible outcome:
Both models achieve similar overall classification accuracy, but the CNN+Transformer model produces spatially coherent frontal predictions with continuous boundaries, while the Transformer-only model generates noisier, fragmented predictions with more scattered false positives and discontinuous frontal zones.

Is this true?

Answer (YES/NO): NO